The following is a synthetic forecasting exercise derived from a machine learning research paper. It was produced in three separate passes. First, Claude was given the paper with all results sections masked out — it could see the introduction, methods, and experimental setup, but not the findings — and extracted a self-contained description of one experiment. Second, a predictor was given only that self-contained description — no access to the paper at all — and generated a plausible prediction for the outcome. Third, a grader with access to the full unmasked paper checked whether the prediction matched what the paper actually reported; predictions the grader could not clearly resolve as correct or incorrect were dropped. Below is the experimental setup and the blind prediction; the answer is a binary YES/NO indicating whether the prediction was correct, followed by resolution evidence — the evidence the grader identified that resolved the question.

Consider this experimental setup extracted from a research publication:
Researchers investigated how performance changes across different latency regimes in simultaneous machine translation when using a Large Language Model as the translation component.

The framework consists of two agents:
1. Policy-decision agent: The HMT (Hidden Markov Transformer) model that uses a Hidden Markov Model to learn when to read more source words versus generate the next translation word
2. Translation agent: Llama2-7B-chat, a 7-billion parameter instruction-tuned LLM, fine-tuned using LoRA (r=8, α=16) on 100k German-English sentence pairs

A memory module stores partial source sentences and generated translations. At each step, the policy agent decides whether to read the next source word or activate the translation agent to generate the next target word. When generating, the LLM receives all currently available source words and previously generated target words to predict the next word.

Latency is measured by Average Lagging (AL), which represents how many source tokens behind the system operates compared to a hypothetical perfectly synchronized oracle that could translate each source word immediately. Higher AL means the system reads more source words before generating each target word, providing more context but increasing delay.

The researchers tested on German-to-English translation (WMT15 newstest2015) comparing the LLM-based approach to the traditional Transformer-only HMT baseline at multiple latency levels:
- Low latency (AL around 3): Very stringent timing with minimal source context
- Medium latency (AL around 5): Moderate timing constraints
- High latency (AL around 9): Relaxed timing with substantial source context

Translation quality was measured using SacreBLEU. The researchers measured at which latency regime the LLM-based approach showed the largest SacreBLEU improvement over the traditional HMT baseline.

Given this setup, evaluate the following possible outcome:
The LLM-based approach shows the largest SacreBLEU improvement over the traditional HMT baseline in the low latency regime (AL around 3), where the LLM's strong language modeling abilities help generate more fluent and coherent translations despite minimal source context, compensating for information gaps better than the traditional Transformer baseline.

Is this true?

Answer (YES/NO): NO